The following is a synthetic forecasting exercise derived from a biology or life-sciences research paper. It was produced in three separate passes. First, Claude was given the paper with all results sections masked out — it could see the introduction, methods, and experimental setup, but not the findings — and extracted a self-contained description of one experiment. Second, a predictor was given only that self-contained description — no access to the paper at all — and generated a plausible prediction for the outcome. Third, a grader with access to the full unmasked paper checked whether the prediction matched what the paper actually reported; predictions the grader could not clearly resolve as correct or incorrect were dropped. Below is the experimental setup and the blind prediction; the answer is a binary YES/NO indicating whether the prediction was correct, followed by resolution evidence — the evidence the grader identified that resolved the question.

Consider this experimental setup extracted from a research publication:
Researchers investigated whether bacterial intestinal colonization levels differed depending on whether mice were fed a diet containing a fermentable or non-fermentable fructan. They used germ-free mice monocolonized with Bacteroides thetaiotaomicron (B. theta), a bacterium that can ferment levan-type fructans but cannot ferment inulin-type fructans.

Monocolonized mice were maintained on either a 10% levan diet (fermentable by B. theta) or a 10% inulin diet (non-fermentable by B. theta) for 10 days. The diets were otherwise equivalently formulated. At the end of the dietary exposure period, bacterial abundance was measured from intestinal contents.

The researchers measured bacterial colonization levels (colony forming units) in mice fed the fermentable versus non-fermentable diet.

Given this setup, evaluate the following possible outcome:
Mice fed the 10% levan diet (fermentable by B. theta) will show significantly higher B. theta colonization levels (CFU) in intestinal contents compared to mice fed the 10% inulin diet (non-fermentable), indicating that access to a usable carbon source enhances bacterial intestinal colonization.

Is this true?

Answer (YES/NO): NO